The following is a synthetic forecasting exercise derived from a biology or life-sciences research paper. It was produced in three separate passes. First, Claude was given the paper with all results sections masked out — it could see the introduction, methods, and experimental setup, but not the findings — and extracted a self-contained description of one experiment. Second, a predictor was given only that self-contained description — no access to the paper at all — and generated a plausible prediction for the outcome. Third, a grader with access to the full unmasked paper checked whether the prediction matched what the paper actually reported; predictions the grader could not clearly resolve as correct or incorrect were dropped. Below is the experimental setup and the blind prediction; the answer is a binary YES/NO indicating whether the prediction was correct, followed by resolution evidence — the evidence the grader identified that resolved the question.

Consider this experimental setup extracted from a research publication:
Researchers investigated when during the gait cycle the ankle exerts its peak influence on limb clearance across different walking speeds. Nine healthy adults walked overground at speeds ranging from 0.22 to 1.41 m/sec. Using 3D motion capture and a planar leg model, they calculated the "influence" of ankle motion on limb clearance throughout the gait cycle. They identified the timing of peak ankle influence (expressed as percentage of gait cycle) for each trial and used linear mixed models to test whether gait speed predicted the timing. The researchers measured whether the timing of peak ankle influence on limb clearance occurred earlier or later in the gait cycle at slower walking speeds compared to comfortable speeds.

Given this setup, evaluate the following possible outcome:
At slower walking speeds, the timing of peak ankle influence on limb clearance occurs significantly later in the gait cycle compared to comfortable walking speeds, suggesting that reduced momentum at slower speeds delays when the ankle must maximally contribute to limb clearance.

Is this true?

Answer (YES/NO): YES